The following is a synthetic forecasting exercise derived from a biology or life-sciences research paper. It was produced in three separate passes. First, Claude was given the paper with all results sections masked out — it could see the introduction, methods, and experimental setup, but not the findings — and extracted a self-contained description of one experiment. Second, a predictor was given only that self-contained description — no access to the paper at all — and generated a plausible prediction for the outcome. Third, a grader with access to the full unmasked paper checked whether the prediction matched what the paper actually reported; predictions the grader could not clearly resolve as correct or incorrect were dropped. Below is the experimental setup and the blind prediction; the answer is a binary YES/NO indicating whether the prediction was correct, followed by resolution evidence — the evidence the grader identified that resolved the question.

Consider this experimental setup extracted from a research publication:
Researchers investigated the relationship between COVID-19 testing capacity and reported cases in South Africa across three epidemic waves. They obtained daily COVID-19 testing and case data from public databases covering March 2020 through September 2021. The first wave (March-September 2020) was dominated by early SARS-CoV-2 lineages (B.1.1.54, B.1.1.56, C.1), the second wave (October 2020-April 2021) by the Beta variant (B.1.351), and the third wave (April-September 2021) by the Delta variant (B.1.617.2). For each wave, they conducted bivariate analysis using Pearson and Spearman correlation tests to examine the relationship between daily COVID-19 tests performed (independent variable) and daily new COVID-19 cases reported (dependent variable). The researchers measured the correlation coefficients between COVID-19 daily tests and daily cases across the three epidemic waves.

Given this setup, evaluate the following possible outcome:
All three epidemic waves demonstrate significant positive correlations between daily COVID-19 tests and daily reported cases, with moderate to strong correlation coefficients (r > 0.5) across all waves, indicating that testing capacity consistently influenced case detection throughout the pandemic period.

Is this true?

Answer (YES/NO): YES